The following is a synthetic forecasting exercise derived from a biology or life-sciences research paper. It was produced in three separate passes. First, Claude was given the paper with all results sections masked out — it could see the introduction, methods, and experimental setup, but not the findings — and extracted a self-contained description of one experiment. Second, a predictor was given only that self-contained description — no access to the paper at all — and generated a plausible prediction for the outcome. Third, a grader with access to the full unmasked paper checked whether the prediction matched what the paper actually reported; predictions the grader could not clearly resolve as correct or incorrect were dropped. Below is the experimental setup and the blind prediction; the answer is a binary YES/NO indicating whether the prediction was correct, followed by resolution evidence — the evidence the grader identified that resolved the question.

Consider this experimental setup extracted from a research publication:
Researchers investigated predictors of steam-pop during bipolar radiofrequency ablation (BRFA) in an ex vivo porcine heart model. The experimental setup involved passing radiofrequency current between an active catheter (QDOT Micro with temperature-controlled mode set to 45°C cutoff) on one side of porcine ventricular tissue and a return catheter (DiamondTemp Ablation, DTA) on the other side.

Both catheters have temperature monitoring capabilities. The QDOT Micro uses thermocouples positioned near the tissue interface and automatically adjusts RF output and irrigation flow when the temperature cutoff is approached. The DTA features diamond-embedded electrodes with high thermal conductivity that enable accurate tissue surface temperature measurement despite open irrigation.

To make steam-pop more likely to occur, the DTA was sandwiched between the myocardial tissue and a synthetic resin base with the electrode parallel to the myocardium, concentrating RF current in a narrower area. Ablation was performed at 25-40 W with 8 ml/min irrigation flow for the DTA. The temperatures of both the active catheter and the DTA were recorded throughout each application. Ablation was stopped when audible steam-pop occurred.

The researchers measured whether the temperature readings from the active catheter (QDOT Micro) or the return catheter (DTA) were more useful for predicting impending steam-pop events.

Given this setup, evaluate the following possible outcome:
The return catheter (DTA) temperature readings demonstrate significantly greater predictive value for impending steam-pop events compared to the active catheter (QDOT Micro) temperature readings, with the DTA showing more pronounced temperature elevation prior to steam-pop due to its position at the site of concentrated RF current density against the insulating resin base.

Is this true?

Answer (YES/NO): YES